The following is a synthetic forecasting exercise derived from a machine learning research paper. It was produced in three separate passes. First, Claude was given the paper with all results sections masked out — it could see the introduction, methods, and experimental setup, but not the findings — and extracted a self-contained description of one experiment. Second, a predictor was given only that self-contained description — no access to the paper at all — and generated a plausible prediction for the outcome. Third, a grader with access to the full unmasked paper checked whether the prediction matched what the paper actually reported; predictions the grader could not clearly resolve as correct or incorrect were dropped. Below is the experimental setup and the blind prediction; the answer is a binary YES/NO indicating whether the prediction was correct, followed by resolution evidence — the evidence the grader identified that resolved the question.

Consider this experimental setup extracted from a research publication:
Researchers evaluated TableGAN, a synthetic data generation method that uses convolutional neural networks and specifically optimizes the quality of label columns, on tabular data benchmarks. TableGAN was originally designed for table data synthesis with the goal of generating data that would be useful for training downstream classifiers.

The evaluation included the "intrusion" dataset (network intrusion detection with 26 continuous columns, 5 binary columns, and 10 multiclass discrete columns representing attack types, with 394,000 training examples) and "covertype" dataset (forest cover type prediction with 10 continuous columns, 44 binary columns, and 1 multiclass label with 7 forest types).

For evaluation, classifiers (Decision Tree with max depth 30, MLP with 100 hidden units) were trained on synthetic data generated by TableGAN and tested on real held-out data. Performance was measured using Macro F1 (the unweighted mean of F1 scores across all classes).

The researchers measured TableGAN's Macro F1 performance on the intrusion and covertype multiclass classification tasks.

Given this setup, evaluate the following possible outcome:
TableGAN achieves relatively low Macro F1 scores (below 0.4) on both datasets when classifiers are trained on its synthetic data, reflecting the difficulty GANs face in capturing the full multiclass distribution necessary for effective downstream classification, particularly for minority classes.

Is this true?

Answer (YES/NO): NO